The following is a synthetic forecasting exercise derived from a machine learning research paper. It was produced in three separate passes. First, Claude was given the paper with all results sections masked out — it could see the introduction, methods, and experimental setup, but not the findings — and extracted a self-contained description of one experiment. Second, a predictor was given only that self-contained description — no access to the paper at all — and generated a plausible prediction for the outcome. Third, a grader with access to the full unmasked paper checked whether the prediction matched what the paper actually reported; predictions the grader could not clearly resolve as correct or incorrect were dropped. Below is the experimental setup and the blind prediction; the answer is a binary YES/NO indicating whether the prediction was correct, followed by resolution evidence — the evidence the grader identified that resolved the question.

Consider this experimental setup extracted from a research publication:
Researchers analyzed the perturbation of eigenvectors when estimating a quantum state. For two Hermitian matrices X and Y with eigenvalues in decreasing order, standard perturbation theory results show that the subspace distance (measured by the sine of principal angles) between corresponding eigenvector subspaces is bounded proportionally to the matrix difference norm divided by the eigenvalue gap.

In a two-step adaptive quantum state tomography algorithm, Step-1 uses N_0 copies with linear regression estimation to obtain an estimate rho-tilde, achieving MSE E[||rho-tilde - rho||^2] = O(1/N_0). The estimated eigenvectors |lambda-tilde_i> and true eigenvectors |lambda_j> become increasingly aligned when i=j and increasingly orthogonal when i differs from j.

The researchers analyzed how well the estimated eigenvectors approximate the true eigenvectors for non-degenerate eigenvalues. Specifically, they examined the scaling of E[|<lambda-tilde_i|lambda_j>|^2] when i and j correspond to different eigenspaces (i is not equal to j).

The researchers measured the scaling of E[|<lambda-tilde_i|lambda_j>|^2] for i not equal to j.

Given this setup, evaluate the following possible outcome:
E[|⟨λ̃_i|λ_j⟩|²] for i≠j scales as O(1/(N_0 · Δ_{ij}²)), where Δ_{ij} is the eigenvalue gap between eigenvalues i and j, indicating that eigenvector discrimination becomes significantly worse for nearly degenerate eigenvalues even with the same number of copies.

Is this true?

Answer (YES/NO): NO